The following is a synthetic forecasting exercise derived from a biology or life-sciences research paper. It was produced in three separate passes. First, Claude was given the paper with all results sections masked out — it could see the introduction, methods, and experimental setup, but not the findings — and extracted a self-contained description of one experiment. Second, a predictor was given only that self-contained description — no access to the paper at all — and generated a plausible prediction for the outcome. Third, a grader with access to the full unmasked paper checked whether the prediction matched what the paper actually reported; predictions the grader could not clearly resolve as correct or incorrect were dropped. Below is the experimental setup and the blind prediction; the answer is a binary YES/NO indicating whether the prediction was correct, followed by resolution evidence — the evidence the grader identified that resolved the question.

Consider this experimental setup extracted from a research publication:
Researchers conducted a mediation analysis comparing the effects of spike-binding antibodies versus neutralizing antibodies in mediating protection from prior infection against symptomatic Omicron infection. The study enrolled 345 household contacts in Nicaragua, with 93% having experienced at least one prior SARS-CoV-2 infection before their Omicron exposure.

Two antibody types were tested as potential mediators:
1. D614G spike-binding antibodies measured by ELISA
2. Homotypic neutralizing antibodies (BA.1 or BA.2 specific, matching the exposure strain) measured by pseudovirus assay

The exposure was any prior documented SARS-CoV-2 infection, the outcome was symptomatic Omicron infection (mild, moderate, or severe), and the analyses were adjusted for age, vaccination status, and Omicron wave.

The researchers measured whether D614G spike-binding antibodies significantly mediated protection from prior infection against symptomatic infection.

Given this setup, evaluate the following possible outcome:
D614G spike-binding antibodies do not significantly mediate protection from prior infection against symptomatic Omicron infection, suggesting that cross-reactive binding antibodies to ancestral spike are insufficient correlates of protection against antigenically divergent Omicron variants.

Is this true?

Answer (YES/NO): NO